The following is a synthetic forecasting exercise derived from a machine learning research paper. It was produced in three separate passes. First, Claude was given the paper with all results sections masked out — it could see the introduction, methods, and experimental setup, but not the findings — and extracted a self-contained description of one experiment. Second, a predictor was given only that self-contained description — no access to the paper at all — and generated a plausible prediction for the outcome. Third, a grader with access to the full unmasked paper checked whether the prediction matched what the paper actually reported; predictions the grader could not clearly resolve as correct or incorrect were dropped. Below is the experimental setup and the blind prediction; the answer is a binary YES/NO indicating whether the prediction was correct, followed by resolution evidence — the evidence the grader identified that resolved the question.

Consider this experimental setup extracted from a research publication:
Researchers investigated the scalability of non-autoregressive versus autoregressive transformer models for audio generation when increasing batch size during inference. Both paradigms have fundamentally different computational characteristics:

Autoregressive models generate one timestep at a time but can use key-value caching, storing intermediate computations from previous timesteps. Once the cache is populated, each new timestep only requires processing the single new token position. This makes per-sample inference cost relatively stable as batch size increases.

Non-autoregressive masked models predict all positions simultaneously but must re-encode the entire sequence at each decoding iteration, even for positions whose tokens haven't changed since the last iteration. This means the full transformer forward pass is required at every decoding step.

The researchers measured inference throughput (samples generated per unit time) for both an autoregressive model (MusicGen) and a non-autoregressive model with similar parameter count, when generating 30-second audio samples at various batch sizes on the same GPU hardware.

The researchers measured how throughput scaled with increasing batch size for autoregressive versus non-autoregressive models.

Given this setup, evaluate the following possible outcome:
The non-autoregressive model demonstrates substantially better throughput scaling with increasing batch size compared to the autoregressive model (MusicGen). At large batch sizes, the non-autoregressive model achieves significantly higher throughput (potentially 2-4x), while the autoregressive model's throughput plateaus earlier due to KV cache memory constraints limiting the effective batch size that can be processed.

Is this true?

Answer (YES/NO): NO